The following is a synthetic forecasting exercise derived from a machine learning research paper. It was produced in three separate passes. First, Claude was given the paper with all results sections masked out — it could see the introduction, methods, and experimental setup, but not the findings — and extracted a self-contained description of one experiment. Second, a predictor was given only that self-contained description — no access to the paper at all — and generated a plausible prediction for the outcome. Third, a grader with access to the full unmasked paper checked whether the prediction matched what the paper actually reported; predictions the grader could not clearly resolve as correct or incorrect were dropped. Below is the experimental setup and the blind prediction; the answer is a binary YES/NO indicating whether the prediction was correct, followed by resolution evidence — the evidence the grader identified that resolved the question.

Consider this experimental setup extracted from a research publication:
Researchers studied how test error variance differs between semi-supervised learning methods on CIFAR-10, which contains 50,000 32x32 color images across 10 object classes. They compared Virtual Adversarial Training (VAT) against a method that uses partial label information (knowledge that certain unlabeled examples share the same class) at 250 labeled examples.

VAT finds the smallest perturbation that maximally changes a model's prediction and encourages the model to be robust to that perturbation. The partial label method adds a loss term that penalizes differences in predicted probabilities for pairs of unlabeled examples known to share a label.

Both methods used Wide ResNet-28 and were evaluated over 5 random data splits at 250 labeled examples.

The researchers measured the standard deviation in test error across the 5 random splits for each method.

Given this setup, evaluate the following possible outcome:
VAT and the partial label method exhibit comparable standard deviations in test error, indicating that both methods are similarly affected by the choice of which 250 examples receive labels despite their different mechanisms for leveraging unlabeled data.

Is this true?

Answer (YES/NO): NO